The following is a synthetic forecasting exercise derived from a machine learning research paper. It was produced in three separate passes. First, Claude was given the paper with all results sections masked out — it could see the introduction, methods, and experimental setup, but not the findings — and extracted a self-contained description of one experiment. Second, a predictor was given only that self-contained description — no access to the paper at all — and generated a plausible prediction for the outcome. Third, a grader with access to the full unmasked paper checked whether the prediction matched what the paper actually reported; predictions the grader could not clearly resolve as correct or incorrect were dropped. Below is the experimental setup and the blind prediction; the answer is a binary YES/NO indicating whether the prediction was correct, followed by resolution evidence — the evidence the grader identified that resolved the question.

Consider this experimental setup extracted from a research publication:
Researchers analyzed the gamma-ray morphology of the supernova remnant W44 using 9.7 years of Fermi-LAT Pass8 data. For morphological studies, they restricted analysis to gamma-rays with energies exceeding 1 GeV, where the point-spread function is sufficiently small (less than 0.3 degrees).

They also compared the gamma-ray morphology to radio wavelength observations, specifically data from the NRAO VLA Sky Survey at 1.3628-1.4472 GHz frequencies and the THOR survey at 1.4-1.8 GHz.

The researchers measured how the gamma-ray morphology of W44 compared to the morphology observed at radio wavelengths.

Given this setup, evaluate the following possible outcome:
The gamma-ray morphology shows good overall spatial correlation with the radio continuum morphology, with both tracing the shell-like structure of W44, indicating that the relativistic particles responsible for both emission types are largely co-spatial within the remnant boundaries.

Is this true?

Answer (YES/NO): YES